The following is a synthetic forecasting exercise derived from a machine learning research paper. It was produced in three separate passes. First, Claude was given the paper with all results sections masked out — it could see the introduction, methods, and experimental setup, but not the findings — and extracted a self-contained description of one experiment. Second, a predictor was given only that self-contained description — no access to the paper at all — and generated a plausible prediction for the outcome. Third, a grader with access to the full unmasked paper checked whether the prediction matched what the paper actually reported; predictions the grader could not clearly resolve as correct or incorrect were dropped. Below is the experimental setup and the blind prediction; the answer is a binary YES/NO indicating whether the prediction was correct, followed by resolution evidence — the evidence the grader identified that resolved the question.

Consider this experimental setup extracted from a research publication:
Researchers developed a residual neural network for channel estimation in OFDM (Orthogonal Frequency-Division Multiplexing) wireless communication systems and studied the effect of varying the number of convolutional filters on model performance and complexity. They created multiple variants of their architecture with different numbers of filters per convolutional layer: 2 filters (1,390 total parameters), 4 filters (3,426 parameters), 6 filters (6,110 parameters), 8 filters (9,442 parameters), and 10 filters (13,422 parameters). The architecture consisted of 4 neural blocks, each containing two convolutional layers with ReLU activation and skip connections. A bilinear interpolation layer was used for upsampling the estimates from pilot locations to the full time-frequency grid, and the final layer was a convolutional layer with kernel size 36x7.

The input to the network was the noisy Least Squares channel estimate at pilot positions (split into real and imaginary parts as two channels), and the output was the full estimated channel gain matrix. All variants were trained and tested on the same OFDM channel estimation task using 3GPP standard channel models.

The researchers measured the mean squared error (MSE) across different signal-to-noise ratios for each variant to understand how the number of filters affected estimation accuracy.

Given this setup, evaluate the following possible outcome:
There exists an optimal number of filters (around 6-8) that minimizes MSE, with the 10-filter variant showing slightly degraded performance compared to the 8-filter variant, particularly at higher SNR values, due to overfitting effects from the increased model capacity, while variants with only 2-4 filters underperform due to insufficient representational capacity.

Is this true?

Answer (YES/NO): NO